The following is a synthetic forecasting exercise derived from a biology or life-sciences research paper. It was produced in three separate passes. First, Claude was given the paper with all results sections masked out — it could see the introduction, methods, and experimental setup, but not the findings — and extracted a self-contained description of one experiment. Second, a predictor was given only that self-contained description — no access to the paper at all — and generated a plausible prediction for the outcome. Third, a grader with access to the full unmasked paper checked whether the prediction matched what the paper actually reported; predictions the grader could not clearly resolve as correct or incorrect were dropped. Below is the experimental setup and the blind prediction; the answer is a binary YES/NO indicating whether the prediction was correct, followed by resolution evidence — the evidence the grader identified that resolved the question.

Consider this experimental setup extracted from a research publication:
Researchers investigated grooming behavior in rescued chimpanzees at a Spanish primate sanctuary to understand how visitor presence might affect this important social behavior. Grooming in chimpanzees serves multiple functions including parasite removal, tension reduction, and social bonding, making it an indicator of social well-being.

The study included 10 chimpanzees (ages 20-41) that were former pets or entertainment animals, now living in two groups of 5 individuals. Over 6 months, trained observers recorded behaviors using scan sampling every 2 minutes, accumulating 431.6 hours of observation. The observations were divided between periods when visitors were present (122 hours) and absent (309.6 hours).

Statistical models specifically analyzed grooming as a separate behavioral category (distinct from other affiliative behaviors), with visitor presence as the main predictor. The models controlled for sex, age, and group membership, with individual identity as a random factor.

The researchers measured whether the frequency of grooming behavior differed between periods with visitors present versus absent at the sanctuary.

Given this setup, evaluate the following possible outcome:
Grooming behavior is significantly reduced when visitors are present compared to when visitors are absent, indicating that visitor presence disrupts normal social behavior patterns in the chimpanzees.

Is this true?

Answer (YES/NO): NO